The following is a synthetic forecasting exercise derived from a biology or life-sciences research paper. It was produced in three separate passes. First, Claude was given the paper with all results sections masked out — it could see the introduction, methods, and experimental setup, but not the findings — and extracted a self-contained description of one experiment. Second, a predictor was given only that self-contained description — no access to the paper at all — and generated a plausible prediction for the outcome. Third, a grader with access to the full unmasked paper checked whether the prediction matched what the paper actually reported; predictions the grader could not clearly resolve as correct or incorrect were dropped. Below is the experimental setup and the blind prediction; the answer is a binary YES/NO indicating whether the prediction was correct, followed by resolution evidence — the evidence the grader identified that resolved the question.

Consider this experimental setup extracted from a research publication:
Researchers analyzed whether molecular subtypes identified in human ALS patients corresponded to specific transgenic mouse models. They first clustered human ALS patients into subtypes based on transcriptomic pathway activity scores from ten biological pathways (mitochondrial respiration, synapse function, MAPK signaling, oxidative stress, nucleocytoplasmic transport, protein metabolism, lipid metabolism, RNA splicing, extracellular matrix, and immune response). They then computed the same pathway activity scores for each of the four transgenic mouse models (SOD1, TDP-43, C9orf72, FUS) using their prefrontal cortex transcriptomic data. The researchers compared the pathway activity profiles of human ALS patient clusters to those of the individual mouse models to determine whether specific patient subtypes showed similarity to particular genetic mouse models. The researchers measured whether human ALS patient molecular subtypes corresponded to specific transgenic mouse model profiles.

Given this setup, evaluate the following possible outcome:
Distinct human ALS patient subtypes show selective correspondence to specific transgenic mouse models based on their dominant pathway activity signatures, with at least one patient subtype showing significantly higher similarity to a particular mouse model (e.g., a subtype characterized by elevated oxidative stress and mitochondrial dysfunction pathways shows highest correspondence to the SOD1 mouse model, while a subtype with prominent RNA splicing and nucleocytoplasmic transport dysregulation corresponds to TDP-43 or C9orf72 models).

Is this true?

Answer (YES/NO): YES